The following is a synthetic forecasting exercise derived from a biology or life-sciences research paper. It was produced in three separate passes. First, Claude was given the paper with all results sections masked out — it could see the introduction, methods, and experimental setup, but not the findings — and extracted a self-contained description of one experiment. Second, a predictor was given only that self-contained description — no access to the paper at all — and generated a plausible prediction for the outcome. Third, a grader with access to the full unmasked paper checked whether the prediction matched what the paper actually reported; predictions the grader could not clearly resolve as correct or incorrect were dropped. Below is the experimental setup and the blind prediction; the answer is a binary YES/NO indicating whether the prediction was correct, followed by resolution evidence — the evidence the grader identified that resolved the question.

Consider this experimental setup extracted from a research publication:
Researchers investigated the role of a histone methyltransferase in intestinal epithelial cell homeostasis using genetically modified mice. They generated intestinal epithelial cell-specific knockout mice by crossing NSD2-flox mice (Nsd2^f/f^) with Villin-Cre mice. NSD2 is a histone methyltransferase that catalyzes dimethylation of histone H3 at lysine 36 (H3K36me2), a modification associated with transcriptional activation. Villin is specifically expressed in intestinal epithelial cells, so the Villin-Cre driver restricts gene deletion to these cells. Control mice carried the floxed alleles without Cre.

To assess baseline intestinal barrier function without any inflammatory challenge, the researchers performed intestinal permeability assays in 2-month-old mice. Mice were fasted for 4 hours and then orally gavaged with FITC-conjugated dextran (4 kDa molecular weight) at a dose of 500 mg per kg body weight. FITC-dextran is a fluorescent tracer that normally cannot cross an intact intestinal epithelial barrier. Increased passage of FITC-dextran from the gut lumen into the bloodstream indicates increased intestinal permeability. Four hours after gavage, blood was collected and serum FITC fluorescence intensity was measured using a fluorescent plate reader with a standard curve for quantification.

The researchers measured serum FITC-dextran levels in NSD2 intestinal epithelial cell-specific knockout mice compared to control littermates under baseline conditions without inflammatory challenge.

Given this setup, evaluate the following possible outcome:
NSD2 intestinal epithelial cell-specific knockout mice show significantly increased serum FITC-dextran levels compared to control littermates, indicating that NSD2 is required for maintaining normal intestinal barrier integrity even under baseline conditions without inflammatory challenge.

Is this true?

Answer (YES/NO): NO